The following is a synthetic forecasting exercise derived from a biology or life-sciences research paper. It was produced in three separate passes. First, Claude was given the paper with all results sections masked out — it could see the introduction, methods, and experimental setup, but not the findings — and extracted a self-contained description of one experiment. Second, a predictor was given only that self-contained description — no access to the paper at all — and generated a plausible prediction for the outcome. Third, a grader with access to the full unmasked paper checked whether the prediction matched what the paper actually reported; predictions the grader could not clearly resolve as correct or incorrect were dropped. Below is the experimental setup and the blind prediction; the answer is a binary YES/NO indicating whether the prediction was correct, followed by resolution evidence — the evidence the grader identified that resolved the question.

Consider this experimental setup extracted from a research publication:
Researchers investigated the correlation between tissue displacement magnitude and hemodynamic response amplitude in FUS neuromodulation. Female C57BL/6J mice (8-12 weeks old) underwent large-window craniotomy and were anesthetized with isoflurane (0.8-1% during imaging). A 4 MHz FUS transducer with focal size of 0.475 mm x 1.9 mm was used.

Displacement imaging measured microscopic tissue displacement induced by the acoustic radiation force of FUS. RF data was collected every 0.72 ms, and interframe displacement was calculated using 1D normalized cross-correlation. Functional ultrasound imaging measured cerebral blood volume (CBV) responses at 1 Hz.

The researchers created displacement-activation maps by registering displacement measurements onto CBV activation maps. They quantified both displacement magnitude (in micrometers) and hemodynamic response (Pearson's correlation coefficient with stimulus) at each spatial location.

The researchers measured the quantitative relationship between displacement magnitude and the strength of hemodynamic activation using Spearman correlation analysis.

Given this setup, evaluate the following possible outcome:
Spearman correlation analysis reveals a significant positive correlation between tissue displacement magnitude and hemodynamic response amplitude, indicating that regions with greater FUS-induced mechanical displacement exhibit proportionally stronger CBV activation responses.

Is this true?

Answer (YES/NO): YES